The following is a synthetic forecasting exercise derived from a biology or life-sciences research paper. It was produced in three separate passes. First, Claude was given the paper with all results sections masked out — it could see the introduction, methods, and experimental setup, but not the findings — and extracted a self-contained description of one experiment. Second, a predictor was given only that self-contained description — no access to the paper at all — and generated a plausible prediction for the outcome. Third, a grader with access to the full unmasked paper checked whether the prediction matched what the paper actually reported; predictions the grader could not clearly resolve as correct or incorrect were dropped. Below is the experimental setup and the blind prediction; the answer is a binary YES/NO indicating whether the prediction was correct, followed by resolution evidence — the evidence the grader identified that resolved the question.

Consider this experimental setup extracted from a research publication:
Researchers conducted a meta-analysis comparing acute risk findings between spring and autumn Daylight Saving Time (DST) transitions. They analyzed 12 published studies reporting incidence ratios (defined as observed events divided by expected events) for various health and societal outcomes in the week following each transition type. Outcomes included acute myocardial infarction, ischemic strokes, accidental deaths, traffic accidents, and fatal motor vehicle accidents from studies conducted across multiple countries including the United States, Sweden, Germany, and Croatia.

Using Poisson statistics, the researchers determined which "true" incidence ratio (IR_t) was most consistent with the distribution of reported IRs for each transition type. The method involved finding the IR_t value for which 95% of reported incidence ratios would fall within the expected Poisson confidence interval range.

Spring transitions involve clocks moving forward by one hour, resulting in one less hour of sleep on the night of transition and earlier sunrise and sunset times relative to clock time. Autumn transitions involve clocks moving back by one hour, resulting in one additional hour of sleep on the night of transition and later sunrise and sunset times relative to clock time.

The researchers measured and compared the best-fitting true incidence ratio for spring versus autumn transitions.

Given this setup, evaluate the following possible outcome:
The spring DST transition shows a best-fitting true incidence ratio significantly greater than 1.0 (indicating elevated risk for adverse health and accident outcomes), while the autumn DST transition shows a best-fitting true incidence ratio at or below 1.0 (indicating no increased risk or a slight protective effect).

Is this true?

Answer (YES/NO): YES